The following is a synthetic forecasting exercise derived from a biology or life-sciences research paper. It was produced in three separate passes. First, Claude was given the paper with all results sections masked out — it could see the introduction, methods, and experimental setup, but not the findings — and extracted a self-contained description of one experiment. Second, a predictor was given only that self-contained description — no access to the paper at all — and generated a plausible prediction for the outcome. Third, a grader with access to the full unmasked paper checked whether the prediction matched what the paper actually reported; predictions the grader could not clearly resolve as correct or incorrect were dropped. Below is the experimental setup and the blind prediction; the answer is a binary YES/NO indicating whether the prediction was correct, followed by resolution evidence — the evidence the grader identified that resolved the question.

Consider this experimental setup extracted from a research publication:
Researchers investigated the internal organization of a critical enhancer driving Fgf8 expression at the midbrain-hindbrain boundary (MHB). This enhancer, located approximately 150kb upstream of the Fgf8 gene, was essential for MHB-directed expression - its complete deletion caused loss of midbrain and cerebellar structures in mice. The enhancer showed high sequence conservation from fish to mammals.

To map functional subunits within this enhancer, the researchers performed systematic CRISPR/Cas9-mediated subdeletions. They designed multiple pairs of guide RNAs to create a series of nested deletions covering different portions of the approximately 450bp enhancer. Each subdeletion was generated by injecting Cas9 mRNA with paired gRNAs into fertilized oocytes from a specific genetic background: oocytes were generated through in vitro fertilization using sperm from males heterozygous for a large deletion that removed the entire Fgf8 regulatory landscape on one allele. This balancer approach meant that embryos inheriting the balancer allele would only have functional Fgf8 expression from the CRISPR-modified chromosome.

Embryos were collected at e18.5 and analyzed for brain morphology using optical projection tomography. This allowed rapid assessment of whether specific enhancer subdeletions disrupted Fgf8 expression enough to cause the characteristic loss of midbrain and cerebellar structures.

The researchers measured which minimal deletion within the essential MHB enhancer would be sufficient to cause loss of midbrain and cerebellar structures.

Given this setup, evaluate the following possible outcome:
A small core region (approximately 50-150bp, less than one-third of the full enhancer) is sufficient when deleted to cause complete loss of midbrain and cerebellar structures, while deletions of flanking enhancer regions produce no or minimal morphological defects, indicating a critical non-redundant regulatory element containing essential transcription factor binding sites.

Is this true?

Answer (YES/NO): NO